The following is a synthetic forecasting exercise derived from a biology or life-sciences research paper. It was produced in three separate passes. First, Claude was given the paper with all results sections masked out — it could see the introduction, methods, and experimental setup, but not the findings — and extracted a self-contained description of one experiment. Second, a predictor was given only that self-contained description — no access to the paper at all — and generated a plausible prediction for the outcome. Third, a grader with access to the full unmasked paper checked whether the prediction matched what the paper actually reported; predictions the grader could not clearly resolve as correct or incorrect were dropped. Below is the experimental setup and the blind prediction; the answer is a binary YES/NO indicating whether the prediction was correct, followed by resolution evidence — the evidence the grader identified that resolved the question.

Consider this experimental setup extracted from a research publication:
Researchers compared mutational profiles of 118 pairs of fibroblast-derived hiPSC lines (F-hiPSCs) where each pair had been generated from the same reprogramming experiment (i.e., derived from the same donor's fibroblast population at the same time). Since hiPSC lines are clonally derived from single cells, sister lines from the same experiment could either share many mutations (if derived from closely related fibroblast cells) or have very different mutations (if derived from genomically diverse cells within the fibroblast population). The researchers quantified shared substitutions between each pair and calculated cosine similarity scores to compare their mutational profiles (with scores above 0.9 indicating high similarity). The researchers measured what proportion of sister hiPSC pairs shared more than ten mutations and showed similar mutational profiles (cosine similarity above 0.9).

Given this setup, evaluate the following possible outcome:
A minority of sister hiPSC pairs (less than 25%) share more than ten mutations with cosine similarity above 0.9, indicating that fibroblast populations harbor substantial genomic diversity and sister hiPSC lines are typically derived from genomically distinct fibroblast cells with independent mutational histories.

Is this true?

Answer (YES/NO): NO